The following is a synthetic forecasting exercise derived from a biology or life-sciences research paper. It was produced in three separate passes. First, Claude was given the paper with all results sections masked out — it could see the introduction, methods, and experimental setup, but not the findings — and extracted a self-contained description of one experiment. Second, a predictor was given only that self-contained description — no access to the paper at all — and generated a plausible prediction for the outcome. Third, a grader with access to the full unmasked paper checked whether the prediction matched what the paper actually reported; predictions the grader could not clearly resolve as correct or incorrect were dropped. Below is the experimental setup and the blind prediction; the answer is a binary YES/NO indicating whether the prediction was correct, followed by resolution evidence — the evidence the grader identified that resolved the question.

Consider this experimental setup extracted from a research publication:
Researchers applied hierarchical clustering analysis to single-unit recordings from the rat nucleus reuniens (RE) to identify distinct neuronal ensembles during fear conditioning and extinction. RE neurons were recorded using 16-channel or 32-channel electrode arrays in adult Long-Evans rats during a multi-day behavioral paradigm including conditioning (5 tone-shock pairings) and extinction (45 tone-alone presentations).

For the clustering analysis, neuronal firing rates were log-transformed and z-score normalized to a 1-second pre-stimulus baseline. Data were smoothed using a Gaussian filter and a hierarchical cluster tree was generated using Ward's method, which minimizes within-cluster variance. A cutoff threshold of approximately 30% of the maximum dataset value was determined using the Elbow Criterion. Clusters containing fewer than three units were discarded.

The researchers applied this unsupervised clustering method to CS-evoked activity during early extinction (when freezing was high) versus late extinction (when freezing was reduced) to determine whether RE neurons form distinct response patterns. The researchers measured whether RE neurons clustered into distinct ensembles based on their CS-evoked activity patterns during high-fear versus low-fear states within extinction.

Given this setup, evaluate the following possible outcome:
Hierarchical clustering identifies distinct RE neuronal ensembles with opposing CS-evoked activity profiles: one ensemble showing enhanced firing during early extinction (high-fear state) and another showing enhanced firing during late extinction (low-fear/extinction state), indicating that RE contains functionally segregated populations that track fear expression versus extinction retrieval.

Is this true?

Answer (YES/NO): NO